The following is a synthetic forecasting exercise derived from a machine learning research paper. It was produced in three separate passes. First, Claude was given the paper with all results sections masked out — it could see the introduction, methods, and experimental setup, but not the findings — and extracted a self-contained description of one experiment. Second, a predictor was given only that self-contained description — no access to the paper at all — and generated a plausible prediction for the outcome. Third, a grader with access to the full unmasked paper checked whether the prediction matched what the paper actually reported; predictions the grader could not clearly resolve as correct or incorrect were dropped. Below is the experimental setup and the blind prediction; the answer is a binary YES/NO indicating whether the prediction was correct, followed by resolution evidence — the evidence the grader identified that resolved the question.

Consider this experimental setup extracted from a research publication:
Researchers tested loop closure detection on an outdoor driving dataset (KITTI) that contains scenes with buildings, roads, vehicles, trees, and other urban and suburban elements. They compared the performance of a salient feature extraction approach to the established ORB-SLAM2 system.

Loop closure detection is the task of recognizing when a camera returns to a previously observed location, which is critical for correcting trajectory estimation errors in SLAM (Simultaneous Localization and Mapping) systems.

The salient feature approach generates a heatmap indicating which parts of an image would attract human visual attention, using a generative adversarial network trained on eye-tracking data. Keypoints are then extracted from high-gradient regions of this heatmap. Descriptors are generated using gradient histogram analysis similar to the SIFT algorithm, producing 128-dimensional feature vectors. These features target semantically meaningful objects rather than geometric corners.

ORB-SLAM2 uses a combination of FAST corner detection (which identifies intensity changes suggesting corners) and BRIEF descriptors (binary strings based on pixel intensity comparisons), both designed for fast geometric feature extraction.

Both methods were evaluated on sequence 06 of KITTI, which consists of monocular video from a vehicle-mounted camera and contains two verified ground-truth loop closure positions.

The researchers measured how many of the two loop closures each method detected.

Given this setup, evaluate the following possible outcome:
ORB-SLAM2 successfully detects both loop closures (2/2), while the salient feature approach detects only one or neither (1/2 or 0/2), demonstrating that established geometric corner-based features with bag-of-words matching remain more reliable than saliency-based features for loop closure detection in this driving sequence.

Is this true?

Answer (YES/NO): NO